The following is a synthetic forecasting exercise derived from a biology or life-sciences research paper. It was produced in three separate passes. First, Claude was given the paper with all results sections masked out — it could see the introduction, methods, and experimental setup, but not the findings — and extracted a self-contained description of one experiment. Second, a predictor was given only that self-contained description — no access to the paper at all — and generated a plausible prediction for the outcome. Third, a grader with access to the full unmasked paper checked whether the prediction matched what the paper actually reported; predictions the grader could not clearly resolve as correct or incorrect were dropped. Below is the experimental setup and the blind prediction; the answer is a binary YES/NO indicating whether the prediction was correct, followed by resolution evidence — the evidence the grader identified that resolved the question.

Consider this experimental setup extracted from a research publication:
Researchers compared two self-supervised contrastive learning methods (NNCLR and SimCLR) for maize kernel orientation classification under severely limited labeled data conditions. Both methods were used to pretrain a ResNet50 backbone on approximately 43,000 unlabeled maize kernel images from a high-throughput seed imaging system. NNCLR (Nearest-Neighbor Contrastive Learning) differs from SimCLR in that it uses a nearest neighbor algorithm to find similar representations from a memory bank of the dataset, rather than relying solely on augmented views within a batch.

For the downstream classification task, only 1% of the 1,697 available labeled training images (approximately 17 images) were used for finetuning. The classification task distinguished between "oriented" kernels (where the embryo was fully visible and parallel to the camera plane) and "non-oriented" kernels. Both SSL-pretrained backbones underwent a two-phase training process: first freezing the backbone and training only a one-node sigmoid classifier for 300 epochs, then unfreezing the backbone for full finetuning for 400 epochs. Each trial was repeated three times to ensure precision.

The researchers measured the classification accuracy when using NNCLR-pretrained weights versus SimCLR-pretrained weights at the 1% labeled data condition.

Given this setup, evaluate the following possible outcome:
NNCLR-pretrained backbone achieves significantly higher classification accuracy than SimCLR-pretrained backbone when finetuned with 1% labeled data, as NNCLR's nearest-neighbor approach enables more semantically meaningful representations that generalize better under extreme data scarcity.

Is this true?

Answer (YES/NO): NO